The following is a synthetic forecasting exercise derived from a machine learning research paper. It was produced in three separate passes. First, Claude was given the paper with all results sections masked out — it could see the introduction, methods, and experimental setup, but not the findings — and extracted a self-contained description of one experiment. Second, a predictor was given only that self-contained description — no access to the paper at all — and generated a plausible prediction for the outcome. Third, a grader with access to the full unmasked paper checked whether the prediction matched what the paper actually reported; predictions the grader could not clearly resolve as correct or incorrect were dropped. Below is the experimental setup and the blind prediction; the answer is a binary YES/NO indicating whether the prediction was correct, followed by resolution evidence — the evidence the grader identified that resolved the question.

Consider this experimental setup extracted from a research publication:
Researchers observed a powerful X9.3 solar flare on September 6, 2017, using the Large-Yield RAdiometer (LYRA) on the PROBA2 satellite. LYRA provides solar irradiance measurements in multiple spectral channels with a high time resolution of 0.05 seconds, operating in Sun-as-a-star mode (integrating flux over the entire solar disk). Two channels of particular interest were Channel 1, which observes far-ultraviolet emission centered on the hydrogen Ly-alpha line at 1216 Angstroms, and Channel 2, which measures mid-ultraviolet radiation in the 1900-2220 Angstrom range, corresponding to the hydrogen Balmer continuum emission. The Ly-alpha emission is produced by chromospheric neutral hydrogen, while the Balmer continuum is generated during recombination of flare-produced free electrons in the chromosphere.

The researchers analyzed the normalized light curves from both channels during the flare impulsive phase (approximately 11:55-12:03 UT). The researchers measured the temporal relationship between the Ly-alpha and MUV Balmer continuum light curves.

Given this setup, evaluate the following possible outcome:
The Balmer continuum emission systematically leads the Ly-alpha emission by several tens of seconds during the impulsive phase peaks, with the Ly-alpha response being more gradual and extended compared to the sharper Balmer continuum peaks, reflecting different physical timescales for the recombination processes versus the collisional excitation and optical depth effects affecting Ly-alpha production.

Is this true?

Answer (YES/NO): NO